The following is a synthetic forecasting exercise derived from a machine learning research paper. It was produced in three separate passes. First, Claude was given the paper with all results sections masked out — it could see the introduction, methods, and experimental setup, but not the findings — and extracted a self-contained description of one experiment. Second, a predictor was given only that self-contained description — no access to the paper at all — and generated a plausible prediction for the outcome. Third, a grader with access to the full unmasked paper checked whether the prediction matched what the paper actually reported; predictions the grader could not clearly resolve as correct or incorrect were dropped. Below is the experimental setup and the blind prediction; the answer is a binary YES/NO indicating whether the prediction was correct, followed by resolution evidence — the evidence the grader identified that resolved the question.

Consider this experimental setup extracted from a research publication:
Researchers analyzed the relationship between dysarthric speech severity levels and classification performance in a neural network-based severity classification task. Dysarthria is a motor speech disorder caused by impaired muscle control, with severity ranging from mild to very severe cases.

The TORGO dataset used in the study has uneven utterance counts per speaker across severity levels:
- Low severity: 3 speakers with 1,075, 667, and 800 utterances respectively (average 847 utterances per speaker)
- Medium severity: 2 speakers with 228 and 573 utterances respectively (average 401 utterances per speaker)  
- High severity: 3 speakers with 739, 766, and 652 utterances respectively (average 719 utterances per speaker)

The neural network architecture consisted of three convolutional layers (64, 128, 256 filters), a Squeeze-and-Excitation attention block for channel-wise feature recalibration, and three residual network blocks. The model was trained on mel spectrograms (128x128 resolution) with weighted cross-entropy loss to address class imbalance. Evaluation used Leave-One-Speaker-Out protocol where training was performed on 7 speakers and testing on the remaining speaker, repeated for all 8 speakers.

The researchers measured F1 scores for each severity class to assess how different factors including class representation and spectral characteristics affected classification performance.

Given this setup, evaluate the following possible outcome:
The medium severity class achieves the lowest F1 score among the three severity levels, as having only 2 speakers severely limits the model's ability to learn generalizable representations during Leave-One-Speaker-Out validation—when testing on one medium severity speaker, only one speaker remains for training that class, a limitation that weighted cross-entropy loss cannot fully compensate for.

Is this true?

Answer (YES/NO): YES